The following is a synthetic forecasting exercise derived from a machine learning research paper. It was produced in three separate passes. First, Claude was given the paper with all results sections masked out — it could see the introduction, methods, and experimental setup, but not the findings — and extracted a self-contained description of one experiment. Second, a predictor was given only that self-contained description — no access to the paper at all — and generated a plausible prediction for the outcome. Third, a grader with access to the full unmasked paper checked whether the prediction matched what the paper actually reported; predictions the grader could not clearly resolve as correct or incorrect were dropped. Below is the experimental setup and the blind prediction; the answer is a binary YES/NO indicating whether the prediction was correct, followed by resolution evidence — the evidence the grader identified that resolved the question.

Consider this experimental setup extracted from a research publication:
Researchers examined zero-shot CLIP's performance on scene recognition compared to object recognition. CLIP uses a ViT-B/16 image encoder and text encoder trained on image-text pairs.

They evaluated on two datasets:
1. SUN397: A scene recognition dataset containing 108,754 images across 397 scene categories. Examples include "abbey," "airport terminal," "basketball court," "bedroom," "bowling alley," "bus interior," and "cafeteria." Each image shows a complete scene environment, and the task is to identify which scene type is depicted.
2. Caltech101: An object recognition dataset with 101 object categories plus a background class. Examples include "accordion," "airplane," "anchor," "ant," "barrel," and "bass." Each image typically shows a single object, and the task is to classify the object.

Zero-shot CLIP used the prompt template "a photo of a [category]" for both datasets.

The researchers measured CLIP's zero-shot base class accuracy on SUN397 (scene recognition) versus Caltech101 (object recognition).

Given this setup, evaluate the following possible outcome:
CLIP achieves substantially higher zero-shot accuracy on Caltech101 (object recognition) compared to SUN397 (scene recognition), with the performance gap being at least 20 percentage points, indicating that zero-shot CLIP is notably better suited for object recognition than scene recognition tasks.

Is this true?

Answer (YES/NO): YES